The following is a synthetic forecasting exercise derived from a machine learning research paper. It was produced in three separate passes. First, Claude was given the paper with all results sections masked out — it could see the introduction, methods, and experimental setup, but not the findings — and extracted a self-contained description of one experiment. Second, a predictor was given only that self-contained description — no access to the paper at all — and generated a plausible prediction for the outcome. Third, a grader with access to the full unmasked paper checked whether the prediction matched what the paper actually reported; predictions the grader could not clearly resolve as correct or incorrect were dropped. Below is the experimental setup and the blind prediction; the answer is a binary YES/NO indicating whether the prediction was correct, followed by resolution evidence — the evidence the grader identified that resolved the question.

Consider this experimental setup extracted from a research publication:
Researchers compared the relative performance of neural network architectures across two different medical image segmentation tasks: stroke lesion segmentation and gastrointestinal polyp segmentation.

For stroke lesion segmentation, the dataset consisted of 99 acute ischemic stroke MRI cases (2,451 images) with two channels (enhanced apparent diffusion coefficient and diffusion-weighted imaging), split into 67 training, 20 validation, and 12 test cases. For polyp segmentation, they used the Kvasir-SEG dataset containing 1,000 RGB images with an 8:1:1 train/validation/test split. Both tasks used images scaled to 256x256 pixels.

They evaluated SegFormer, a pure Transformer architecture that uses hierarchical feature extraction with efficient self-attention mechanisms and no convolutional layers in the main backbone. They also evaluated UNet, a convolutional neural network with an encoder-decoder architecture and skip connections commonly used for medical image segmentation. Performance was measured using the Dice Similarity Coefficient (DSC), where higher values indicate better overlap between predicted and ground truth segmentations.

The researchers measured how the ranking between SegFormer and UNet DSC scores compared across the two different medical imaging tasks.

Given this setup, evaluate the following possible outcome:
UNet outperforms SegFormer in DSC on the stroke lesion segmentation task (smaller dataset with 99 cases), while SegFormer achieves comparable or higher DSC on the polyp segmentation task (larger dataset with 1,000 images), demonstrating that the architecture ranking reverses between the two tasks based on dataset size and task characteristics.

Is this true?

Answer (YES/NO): YES